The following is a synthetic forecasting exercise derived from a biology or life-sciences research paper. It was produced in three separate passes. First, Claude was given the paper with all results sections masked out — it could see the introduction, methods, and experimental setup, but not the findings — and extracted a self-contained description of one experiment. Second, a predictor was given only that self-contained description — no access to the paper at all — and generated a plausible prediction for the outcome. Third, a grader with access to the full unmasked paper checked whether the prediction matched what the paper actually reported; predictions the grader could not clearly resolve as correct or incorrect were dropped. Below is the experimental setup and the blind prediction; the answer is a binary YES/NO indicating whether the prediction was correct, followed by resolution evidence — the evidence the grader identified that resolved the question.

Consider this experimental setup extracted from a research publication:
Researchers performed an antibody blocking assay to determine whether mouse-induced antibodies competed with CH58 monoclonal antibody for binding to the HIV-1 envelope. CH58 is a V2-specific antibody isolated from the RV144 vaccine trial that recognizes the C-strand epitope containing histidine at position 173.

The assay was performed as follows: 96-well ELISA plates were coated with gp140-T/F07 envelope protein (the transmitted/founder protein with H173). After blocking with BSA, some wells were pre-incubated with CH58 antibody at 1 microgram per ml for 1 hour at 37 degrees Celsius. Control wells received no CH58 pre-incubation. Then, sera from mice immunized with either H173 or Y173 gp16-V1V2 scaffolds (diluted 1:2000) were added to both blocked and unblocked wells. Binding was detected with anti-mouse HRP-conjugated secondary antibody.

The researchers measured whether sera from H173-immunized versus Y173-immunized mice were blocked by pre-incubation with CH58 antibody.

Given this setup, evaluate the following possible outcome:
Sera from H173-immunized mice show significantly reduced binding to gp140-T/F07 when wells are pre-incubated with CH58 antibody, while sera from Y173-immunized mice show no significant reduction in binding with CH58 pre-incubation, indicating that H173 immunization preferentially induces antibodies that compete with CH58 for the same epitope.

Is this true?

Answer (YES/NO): YES